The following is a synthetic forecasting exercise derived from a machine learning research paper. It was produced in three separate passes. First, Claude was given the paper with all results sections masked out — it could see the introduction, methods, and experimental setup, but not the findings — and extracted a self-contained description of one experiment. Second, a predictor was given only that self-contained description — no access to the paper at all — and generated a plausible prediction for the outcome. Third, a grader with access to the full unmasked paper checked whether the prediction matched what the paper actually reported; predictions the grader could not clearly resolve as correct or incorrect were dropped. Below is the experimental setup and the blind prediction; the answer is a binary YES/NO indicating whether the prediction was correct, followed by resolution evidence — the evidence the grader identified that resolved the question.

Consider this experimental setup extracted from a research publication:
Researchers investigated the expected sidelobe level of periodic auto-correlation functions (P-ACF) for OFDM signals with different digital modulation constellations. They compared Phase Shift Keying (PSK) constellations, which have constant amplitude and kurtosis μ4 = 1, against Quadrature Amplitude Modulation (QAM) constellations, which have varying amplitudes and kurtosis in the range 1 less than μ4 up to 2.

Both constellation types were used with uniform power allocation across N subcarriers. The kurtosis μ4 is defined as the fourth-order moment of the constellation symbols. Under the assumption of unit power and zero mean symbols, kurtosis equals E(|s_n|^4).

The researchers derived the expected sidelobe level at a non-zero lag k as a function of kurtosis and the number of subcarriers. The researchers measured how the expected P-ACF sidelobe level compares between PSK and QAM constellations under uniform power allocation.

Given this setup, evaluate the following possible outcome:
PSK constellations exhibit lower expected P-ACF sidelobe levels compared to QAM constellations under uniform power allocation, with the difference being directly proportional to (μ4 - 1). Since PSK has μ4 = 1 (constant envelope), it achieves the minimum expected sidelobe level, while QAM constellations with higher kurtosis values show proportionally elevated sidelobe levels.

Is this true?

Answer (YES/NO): YES